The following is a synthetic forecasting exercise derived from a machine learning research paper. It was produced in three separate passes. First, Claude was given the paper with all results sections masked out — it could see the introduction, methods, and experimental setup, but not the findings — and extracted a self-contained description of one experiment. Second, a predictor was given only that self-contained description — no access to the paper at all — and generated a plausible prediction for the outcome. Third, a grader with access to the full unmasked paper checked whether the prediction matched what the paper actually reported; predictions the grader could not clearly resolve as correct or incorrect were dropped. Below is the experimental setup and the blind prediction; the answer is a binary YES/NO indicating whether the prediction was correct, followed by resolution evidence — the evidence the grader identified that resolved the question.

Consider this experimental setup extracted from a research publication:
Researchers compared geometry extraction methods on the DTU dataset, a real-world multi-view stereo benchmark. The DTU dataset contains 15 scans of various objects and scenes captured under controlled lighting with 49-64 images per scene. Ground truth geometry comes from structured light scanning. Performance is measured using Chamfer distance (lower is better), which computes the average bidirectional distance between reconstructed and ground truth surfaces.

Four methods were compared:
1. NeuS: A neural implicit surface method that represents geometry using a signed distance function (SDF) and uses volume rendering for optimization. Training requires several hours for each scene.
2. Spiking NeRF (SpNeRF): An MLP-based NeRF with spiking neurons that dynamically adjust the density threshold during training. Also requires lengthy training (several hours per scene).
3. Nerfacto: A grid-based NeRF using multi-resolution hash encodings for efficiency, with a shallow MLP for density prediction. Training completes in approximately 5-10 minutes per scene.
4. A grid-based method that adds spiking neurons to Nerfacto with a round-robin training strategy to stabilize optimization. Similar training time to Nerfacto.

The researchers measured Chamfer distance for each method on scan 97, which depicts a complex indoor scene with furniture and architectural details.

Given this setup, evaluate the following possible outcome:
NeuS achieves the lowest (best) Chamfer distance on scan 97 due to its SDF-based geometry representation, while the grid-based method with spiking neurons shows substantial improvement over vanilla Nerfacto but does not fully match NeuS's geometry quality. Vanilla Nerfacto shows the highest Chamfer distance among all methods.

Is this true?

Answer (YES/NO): NO